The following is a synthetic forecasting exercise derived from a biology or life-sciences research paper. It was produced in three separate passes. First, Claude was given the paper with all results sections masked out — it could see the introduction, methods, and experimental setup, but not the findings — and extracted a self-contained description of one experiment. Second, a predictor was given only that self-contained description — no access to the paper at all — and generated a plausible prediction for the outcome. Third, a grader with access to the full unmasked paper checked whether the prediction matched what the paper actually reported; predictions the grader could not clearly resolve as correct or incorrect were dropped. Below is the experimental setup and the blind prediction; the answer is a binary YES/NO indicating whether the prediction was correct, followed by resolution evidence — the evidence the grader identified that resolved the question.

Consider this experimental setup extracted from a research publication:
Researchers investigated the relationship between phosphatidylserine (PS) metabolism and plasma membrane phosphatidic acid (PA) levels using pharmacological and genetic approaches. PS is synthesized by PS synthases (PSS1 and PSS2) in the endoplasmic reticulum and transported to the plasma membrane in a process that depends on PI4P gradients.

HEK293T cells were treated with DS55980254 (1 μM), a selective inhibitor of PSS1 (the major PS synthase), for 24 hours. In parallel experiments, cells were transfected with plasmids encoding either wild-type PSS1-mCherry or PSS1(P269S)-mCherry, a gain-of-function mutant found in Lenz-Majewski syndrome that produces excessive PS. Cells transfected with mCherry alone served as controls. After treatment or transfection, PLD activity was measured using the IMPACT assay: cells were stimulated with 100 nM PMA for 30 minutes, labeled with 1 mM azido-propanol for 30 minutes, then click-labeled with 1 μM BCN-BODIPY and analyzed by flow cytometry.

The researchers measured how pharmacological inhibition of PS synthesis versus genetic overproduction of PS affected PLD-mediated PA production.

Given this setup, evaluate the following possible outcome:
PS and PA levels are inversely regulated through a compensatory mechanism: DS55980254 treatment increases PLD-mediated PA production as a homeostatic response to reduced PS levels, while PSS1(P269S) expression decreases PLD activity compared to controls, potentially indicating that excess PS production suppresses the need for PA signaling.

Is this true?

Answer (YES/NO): YES